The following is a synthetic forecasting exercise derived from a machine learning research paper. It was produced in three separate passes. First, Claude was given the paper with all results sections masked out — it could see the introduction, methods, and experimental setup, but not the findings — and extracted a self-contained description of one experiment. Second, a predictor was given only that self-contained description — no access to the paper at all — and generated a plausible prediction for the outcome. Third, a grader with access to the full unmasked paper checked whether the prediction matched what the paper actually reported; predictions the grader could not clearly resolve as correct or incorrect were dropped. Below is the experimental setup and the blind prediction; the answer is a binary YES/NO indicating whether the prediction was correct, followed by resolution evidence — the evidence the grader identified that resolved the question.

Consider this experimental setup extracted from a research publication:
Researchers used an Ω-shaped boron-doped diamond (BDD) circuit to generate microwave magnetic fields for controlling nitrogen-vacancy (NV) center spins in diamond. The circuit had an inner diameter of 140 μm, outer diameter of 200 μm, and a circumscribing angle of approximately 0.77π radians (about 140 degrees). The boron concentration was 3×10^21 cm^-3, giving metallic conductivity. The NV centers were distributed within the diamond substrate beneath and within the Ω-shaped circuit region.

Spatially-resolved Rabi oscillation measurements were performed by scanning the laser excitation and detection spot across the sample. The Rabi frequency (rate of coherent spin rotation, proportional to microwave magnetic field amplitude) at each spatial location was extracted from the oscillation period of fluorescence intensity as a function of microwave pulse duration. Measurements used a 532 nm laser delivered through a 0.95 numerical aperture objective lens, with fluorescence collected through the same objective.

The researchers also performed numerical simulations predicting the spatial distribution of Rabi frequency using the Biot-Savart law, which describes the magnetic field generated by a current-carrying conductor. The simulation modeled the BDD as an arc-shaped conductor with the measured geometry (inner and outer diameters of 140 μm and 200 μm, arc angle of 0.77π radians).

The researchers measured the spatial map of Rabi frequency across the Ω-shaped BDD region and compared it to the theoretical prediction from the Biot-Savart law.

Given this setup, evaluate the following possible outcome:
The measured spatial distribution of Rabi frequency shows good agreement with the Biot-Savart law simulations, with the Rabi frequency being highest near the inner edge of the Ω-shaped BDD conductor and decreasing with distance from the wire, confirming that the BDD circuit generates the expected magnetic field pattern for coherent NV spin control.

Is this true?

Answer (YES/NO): YES